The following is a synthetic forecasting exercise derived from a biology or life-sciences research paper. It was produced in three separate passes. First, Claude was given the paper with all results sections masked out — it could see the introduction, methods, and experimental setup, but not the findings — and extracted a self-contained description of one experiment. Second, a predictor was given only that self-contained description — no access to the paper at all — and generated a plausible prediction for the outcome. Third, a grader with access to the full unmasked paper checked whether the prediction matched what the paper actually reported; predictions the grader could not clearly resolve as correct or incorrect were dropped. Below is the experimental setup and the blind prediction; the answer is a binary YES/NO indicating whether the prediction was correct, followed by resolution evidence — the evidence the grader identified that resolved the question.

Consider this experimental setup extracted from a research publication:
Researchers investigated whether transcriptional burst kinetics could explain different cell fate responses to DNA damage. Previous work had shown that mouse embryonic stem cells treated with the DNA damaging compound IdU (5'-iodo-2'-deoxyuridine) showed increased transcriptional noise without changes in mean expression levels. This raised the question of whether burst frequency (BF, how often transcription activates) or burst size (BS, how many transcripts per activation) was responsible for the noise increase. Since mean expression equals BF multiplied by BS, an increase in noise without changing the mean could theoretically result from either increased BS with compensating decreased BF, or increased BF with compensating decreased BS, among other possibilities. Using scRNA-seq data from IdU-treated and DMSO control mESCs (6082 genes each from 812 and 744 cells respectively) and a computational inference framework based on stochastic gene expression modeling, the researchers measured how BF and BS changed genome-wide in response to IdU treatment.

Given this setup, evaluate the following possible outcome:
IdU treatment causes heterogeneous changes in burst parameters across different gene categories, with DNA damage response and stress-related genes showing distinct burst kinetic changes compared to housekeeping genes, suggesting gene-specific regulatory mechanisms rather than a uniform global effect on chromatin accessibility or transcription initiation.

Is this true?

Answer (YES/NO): NO